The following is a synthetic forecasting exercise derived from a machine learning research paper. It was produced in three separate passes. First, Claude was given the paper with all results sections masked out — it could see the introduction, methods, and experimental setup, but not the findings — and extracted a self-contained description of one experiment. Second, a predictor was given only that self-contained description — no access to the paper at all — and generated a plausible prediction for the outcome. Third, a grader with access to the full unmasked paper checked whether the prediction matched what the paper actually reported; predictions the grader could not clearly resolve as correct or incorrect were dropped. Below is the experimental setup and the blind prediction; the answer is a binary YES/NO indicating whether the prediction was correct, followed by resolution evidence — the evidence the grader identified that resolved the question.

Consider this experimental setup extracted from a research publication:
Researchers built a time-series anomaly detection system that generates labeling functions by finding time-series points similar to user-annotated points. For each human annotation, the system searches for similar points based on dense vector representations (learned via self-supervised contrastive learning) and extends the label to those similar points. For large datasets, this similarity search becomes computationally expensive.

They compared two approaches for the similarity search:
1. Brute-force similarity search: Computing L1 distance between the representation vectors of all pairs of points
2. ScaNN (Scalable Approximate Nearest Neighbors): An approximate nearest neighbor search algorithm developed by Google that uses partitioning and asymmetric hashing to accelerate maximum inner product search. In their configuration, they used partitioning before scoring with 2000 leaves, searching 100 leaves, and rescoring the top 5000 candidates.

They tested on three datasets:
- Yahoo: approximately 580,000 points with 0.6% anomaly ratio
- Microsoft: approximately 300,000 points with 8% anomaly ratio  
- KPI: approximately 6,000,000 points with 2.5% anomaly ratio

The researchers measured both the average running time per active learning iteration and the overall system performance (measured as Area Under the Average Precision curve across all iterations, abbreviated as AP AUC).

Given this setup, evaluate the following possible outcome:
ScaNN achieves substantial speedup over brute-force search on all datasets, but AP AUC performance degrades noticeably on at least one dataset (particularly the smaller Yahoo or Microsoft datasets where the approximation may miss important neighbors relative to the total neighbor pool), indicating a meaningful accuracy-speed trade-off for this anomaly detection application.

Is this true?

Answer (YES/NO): NO